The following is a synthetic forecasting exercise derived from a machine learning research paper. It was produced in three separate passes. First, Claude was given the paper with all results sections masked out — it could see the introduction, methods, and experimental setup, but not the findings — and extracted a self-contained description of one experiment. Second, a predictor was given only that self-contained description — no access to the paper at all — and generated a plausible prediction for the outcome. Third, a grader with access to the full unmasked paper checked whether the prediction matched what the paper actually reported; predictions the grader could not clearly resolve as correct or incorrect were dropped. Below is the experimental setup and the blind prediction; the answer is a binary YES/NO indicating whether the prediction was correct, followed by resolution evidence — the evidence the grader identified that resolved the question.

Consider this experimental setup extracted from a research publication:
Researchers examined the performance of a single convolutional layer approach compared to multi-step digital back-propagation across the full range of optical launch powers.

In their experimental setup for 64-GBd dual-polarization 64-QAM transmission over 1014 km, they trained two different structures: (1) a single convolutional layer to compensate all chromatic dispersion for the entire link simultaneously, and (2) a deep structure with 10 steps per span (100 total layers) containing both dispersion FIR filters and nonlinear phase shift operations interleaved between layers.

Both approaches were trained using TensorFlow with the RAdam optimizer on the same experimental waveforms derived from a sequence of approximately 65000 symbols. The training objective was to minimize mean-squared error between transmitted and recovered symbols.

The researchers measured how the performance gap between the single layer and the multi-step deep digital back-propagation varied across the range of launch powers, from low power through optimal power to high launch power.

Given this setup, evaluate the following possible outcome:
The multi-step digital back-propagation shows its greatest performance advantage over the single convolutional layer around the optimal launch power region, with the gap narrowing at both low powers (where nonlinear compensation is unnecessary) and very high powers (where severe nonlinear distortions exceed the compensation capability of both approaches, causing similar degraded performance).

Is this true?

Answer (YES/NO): NO